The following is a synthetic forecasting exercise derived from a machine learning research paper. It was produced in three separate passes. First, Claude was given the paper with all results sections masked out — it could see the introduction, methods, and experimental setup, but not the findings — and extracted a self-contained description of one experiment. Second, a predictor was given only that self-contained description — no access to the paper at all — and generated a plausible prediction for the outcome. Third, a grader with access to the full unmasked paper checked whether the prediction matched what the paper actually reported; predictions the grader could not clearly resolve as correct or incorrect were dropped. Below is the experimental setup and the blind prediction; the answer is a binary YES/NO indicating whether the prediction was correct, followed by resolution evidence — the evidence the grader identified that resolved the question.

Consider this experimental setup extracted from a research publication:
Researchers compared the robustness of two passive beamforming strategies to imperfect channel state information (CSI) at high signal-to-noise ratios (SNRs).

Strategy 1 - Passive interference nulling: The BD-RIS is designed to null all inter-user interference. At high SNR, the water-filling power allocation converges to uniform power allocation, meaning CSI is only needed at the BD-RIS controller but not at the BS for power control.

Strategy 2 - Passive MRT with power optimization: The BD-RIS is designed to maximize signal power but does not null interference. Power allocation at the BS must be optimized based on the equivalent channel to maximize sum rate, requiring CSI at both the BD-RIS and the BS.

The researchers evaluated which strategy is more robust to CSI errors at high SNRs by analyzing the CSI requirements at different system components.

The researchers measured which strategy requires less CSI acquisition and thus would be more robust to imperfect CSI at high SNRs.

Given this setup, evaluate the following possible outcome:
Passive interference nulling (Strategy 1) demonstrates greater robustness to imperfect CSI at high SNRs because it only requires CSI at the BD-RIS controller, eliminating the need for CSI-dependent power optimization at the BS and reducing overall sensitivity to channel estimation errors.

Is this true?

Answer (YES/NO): YES